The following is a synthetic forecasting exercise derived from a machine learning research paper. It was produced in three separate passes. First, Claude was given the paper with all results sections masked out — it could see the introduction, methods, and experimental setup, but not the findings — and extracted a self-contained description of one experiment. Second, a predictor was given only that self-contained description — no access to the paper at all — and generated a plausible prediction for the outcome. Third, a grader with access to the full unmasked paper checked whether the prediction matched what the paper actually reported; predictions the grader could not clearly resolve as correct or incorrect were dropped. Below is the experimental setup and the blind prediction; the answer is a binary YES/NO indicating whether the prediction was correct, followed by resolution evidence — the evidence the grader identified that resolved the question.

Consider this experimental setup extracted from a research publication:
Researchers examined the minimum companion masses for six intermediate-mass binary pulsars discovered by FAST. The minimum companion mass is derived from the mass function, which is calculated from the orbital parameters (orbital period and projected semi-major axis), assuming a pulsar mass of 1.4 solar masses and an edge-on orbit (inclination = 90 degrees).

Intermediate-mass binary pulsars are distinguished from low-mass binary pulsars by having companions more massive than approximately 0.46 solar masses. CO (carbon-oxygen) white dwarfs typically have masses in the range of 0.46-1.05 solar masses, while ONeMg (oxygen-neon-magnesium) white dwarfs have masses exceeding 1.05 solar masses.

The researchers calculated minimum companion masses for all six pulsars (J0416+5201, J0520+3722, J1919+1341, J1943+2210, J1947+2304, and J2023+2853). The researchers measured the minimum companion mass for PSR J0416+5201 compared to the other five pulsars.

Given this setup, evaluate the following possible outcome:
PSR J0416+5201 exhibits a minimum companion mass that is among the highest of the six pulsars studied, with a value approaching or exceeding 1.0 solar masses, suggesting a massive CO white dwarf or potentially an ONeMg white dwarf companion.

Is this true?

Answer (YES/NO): YES